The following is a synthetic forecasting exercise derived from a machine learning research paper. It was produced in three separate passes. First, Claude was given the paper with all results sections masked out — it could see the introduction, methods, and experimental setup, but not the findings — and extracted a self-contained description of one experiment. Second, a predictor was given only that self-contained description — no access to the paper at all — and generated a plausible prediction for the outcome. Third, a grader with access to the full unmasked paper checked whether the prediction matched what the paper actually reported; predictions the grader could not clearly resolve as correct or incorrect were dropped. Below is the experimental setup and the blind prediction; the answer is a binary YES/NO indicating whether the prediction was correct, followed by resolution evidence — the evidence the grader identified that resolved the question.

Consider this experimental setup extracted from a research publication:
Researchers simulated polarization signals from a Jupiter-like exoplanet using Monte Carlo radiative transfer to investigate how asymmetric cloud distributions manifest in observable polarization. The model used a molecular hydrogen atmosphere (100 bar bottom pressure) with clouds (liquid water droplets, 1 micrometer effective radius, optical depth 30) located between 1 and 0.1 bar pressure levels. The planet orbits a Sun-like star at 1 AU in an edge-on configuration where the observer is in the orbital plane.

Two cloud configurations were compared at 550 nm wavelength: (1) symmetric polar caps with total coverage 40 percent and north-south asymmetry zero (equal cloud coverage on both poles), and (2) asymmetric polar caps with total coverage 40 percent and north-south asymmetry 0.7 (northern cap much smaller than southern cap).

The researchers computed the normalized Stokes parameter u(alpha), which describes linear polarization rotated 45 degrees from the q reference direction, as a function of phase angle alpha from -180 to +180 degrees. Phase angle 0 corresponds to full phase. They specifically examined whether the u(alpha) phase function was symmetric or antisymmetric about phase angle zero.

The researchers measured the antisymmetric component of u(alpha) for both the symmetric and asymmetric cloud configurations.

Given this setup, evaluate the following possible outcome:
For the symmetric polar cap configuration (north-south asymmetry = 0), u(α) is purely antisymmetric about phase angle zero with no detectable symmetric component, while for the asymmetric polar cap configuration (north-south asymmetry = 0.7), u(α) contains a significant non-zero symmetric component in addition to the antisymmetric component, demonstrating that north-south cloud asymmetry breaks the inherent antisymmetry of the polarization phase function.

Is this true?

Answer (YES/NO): NO